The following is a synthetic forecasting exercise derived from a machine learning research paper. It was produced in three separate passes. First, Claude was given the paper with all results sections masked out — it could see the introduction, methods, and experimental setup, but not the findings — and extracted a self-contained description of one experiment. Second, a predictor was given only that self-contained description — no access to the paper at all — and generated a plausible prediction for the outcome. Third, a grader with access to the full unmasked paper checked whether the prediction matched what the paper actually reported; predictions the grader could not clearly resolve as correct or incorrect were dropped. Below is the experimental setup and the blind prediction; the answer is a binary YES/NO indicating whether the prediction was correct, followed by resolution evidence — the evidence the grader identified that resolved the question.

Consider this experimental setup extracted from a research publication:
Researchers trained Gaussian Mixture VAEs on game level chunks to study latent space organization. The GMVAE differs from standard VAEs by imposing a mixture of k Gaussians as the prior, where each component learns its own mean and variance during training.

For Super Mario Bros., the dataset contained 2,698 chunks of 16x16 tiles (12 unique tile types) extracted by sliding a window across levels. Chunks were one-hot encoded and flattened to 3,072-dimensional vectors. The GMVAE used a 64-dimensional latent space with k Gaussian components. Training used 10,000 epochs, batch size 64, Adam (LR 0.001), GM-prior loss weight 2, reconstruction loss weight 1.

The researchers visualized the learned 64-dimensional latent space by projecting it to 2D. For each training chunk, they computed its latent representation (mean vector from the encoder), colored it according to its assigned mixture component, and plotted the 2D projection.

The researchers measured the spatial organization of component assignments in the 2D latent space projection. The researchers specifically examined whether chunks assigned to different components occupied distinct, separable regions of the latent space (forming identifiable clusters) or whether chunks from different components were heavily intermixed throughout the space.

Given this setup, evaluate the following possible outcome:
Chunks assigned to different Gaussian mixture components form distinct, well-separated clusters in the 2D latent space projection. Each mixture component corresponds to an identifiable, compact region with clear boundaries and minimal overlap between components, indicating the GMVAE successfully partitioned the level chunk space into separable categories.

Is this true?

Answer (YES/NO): YES